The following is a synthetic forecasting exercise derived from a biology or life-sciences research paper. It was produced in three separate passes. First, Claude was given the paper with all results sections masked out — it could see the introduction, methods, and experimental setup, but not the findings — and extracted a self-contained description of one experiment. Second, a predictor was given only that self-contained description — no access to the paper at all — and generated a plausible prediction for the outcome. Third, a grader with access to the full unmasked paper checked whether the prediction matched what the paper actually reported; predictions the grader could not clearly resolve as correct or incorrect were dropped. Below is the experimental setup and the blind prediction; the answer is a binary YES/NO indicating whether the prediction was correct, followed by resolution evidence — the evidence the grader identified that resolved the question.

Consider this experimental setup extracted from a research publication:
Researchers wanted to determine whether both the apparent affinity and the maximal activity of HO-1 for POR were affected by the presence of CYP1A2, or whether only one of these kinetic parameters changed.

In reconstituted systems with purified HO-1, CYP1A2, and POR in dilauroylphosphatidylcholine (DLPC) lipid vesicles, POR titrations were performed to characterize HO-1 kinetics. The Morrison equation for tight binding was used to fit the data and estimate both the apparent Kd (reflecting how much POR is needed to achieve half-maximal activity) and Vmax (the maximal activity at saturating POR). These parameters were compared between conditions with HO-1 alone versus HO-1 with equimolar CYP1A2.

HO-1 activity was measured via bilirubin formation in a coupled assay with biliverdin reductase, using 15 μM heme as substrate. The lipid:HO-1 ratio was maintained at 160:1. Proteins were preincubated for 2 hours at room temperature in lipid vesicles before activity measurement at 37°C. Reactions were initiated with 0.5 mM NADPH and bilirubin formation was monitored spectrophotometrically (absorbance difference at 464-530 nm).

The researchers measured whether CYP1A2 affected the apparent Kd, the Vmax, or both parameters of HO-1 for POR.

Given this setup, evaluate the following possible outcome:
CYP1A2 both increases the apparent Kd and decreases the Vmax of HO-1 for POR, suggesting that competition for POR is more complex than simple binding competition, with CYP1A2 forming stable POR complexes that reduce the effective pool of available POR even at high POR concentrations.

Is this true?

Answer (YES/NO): NO